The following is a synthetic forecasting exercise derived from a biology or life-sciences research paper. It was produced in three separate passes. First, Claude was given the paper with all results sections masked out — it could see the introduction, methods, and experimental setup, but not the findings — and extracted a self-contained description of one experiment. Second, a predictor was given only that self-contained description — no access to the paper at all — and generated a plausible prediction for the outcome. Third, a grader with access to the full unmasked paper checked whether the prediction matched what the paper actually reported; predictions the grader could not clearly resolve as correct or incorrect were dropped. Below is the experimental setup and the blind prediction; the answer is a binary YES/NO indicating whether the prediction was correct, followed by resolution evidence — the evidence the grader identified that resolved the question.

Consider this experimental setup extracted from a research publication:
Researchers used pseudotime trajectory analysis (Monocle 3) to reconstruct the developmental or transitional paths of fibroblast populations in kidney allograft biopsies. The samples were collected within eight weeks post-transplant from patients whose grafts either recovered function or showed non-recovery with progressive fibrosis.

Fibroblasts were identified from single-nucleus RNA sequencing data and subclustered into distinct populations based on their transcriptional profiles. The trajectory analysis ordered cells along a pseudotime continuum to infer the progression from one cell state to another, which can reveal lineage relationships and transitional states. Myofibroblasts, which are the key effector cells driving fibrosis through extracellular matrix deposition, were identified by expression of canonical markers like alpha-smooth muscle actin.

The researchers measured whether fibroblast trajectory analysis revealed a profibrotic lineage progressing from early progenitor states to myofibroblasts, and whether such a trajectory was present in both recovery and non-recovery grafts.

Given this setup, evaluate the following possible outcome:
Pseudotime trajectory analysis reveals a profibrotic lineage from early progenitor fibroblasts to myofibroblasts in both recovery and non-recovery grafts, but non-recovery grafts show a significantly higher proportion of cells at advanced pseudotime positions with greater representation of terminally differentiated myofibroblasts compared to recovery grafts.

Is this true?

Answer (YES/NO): NO